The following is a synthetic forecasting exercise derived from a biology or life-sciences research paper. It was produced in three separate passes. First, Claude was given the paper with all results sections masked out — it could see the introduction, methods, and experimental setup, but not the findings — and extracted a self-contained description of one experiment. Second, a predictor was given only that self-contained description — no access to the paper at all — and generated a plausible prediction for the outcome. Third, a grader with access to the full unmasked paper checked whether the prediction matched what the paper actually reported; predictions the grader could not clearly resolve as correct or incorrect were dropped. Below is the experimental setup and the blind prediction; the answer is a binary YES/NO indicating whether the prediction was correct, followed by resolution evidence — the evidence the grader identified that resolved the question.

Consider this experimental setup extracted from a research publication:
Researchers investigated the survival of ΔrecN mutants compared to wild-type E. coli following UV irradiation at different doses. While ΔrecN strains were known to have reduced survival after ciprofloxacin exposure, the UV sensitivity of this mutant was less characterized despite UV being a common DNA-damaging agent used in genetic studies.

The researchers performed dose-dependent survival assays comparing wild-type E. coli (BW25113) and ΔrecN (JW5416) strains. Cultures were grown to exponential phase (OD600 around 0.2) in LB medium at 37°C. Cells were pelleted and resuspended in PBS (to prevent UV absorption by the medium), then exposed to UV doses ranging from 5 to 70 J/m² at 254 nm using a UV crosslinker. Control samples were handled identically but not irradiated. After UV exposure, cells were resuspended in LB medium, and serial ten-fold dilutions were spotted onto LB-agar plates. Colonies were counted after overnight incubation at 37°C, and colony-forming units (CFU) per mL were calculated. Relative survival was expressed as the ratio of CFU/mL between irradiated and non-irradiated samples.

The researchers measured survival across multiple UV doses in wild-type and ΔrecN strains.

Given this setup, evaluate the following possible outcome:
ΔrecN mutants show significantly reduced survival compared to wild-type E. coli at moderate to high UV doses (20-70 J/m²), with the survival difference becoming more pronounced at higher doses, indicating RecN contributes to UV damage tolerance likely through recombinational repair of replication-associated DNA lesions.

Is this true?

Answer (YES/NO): NO